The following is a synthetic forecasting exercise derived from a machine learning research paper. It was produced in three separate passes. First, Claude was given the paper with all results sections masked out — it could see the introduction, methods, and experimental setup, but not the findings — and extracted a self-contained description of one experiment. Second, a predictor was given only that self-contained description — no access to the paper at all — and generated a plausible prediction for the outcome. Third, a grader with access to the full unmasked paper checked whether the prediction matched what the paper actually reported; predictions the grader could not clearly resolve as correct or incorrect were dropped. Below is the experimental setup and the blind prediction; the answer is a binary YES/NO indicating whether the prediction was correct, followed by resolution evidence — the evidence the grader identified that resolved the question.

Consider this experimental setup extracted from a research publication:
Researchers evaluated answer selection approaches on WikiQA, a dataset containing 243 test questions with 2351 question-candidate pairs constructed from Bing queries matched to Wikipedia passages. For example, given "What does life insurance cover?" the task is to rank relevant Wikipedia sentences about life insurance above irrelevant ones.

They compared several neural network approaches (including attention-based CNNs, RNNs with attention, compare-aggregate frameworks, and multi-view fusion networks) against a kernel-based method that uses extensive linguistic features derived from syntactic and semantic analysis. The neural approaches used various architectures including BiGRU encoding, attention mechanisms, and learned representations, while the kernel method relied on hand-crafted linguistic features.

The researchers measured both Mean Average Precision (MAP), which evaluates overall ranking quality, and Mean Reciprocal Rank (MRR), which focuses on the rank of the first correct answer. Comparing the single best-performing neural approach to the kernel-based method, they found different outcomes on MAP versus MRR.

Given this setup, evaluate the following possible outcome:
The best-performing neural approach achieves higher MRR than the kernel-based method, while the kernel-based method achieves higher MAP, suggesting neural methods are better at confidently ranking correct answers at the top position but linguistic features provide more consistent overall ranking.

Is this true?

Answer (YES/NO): YES